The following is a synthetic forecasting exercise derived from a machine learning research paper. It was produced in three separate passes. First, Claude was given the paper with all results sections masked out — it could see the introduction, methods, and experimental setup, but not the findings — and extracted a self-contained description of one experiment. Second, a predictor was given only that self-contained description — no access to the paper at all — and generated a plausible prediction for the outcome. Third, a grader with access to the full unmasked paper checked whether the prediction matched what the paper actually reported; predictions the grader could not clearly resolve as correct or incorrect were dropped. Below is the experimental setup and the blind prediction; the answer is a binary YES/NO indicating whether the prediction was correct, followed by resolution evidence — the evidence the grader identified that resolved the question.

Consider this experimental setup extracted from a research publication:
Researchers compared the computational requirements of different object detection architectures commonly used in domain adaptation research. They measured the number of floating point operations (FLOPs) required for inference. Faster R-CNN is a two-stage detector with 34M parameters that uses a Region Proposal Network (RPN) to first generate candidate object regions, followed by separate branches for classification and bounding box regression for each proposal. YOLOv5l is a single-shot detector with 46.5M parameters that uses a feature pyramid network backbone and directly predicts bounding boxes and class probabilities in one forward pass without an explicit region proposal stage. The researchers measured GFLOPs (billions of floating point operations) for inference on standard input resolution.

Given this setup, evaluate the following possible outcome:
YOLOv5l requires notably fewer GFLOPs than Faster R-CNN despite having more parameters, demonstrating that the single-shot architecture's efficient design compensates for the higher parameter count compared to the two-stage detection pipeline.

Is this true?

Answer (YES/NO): YES